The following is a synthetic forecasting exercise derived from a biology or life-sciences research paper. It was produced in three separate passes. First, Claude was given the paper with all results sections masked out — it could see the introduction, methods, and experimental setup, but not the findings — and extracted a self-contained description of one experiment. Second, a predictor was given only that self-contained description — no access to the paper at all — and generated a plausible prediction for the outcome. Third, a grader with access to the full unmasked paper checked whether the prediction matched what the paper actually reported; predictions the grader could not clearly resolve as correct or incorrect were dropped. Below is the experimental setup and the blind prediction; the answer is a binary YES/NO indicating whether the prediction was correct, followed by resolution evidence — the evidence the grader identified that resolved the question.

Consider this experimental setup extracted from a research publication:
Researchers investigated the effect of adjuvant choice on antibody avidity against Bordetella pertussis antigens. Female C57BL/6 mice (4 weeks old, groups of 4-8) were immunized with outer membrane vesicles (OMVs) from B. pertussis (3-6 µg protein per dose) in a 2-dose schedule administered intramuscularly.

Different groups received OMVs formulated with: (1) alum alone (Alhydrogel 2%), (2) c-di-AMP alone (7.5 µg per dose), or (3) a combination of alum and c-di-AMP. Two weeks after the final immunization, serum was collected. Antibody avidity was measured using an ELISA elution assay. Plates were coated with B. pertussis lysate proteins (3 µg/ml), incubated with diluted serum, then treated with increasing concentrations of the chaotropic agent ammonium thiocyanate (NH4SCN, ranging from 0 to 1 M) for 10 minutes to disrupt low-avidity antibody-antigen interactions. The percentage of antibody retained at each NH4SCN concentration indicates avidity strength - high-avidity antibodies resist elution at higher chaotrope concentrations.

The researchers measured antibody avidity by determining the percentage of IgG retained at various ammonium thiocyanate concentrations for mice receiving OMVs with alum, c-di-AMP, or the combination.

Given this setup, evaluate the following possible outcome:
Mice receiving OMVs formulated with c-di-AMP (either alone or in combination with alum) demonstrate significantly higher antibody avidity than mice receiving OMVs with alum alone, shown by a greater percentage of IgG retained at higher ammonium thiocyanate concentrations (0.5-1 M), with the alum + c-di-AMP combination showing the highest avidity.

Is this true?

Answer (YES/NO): NO